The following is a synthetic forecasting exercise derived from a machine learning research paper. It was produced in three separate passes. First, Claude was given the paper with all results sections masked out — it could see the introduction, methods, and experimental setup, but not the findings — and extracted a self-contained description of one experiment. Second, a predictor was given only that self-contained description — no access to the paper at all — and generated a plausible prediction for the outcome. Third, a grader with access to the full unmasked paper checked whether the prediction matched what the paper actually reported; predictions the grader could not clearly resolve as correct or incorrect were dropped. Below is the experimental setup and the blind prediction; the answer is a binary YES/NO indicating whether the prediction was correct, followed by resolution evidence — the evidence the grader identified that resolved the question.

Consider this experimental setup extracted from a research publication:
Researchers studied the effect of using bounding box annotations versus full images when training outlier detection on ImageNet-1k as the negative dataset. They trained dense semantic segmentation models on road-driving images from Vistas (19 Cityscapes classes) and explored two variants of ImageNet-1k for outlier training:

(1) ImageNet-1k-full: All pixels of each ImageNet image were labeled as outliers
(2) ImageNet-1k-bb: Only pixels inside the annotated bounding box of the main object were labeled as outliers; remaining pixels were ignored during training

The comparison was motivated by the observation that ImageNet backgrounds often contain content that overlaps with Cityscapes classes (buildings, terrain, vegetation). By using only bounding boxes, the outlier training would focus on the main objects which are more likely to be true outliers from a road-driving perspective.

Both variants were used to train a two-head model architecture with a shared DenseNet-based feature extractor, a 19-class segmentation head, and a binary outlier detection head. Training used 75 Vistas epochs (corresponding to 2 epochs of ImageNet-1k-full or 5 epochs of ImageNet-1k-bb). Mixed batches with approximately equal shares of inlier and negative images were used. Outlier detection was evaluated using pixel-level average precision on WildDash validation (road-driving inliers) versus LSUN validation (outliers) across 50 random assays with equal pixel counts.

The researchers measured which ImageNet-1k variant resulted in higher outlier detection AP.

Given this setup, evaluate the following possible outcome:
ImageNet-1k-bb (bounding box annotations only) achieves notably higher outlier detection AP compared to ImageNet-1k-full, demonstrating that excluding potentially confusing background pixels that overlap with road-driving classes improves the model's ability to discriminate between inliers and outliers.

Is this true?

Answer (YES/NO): NO